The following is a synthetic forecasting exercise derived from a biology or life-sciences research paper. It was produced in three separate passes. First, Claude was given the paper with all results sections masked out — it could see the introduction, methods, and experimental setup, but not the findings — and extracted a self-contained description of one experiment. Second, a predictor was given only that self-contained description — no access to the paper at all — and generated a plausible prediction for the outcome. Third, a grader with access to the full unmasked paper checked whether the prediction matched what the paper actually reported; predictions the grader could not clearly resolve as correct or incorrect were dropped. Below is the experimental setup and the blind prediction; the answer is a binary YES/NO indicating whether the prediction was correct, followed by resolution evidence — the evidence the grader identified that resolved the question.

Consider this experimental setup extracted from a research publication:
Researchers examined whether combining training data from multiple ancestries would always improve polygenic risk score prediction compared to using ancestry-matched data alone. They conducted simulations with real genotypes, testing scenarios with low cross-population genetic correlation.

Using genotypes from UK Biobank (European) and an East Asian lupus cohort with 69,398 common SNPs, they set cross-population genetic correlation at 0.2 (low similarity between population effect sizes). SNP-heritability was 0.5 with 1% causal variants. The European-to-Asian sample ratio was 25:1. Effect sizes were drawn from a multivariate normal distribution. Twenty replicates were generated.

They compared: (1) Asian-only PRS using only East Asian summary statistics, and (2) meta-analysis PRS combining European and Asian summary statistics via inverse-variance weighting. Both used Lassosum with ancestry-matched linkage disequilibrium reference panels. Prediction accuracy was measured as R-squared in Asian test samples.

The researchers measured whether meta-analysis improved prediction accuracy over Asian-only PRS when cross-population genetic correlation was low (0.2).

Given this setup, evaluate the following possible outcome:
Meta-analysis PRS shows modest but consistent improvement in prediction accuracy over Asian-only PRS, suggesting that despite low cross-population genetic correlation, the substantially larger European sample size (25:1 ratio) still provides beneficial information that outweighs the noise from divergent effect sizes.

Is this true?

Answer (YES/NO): NO